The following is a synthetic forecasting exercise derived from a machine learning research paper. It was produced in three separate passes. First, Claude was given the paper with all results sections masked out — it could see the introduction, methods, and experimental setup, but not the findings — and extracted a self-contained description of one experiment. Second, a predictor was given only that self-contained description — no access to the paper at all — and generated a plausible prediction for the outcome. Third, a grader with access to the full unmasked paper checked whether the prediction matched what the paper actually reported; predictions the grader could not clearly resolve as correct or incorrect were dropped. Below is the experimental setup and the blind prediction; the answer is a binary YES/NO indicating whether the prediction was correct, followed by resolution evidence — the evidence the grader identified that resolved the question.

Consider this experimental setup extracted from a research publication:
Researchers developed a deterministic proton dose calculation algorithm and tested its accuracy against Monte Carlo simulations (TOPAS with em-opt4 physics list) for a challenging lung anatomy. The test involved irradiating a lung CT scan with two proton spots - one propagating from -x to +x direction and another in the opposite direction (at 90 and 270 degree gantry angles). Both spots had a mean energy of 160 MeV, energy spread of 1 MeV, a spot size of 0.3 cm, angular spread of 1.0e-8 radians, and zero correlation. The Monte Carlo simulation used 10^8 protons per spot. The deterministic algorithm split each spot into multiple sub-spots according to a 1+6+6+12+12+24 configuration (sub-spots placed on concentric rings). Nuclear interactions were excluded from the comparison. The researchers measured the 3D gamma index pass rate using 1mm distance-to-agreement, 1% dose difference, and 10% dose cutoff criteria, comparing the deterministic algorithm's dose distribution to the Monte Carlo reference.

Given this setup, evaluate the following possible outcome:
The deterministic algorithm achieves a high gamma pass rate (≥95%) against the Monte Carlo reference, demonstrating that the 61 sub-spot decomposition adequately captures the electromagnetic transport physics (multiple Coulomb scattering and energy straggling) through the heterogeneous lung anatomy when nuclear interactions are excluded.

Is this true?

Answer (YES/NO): YES